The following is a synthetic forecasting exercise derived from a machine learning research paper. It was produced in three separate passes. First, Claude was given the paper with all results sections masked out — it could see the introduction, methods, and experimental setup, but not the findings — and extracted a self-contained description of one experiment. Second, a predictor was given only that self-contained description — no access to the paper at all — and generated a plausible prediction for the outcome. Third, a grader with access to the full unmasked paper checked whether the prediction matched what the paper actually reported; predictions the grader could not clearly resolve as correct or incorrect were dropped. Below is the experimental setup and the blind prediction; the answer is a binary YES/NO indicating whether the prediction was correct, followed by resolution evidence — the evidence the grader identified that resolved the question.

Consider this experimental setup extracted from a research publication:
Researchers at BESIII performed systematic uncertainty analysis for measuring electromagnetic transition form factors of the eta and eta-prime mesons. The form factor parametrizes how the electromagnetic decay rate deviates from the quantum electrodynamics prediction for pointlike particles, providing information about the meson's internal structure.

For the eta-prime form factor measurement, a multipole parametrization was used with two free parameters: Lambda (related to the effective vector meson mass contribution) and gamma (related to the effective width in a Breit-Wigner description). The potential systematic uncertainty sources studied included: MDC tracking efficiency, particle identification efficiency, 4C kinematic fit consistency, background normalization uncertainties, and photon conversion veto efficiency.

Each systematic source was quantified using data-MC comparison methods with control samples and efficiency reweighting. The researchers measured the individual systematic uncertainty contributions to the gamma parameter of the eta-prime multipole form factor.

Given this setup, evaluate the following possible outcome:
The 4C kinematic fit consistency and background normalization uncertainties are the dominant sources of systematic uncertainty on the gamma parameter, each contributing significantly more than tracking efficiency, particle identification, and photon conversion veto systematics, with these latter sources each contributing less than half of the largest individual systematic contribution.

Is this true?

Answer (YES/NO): NO